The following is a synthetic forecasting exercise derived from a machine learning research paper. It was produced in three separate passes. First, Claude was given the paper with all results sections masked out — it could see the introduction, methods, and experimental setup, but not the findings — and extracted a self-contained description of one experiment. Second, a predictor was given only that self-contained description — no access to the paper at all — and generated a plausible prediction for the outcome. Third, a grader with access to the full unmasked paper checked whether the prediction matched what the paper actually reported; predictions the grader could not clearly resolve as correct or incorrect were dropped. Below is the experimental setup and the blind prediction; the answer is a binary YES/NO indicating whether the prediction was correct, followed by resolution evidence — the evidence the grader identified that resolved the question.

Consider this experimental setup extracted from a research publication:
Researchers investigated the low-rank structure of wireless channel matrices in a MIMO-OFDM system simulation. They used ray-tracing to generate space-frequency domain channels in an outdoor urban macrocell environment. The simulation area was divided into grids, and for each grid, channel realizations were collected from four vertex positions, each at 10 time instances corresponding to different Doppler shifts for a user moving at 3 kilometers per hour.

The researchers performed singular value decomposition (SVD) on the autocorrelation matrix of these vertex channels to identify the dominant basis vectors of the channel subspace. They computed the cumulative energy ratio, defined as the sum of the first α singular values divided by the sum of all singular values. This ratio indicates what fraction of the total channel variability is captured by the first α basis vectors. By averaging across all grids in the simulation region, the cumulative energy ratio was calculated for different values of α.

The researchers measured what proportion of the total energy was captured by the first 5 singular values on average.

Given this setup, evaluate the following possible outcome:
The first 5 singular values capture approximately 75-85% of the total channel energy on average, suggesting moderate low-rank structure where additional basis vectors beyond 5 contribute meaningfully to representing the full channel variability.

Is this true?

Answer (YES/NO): NO